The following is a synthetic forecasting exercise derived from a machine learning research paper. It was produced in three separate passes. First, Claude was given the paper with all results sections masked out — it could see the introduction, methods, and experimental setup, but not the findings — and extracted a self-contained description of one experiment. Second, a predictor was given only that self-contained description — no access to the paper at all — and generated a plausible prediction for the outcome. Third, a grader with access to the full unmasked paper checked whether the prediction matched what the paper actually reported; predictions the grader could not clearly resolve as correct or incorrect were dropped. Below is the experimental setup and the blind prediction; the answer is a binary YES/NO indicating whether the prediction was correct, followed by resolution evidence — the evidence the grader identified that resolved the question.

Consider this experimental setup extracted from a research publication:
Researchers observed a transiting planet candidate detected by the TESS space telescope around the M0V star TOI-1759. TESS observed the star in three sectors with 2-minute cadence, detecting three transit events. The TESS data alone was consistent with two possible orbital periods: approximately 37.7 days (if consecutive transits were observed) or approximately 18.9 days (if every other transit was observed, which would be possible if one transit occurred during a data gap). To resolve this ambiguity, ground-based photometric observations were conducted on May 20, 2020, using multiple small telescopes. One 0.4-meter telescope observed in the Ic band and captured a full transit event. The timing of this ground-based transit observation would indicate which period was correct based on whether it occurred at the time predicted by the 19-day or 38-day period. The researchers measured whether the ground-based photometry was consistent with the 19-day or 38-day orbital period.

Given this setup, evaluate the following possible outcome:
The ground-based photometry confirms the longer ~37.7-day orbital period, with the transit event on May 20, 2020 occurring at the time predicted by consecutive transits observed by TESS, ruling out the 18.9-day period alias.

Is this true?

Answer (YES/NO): NO